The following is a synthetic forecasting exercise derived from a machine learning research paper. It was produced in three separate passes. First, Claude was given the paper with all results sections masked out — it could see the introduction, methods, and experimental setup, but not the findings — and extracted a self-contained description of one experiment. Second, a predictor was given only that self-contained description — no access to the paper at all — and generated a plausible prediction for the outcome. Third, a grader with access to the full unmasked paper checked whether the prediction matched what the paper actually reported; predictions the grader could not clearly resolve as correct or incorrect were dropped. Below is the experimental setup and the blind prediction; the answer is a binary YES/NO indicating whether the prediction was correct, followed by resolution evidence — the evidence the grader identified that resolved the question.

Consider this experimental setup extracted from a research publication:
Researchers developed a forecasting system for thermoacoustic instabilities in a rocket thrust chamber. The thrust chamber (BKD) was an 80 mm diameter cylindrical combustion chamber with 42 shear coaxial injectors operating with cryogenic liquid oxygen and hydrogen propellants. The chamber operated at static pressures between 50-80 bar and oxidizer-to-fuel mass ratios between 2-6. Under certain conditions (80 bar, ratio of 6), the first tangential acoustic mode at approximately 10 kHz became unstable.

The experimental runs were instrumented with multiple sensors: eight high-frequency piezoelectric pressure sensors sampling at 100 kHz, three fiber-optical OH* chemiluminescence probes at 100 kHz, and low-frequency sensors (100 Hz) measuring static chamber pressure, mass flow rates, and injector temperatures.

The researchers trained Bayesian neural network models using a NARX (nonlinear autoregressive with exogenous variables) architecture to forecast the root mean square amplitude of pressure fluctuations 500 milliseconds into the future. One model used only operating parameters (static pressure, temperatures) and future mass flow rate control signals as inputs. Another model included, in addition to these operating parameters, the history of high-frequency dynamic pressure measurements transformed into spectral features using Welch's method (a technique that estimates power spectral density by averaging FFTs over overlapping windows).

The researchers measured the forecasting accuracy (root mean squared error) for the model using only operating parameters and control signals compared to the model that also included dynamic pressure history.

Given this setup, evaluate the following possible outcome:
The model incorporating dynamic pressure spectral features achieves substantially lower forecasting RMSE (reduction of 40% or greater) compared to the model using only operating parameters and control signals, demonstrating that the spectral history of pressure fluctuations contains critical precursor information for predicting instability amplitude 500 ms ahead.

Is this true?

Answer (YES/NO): NO